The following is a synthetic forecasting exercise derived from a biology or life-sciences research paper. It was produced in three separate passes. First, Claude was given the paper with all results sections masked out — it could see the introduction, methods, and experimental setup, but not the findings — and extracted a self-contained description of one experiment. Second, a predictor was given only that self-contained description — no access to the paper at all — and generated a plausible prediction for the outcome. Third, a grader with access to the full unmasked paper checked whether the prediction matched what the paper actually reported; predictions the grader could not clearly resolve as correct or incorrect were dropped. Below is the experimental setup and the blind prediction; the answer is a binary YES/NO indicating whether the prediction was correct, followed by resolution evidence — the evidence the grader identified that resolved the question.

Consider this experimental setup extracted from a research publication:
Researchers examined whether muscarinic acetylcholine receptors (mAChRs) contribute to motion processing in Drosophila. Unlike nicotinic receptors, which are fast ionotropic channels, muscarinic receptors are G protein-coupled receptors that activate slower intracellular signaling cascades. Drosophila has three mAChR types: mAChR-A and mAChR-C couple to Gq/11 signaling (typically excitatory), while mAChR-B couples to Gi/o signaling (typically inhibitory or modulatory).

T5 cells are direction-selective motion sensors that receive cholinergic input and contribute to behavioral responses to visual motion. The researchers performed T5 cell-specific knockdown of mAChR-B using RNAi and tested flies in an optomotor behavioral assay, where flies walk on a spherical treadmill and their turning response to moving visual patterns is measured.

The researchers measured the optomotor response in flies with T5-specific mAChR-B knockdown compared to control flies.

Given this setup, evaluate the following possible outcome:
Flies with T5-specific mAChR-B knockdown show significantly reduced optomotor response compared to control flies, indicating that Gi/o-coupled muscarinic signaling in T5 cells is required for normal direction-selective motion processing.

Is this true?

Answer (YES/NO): NO